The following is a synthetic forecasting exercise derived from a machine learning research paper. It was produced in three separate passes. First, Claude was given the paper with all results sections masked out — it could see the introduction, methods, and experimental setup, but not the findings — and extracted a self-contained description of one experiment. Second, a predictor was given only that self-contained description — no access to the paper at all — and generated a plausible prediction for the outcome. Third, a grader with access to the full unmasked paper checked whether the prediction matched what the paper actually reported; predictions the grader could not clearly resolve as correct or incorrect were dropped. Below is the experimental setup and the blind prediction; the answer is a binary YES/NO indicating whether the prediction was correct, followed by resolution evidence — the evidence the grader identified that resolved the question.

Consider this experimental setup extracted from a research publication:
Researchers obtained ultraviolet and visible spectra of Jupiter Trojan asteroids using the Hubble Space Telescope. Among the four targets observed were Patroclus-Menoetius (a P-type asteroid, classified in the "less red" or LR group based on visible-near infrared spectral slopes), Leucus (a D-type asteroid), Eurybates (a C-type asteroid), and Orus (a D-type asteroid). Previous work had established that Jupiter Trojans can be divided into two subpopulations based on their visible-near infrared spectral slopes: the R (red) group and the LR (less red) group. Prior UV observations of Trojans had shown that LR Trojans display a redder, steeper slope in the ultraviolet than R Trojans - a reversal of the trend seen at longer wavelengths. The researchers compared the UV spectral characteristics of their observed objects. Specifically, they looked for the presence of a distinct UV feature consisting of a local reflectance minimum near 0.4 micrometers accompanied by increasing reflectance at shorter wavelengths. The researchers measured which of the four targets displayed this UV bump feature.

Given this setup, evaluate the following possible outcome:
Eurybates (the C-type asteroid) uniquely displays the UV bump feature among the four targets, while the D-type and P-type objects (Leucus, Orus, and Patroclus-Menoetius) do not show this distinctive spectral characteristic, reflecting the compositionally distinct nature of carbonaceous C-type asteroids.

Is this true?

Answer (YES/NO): NO